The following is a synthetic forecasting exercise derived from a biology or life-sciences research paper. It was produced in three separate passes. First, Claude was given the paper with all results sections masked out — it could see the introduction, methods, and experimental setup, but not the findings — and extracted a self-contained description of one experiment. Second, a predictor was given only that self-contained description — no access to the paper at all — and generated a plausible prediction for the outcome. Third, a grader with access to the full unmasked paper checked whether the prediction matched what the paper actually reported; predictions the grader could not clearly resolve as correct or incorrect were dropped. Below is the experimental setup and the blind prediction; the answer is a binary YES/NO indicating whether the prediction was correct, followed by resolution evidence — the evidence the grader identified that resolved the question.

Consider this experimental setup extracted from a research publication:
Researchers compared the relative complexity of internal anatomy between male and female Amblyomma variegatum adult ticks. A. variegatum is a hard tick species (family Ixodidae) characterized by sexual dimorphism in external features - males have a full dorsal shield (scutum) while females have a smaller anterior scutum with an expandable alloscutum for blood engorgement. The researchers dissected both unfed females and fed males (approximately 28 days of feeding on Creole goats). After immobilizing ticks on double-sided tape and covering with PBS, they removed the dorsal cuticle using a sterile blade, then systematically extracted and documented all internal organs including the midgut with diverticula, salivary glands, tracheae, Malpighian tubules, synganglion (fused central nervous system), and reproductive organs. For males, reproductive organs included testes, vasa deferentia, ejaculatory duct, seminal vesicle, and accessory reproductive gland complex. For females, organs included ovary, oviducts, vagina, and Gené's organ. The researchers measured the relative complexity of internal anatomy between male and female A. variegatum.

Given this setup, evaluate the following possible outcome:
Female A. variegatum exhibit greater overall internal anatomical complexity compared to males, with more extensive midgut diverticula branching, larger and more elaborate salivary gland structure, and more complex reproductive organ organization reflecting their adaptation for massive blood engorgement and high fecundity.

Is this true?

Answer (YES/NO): NO